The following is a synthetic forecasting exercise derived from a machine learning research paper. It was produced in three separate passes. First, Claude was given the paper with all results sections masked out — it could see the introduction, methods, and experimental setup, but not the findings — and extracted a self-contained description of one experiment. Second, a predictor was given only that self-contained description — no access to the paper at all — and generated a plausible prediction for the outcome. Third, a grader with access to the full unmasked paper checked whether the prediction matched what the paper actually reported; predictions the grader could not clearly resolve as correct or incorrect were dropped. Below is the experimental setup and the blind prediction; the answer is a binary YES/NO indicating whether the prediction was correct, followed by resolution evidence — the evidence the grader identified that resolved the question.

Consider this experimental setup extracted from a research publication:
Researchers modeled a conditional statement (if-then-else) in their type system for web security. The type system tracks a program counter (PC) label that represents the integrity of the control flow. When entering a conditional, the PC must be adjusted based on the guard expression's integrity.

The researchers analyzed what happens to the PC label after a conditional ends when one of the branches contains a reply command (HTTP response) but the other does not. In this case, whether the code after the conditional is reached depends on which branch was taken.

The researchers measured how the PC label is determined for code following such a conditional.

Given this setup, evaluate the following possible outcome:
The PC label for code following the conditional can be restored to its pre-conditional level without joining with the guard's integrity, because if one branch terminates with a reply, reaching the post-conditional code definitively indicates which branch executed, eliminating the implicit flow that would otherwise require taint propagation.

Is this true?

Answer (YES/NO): NO